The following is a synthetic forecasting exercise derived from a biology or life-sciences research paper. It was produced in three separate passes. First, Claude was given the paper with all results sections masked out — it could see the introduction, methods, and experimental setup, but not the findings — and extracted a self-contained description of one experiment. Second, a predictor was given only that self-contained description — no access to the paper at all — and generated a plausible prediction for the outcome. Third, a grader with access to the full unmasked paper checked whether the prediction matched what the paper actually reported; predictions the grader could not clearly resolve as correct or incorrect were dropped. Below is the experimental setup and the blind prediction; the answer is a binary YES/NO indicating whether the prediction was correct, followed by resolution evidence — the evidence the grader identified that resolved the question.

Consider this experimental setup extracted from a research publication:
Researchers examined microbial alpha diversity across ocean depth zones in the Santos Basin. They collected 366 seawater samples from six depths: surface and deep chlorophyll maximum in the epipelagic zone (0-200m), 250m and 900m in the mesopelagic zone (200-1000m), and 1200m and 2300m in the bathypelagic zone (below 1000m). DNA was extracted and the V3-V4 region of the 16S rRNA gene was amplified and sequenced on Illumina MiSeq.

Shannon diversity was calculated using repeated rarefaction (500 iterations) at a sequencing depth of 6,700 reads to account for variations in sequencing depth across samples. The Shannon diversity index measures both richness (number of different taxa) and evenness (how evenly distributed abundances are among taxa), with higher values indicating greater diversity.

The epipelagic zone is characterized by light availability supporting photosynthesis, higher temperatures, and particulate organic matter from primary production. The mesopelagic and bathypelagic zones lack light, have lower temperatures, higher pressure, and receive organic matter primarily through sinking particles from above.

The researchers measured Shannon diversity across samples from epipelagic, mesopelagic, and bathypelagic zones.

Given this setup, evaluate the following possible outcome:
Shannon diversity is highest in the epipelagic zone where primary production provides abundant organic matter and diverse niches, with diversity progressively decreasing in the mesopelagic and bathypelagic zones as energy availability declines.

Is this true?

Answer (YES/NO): NO